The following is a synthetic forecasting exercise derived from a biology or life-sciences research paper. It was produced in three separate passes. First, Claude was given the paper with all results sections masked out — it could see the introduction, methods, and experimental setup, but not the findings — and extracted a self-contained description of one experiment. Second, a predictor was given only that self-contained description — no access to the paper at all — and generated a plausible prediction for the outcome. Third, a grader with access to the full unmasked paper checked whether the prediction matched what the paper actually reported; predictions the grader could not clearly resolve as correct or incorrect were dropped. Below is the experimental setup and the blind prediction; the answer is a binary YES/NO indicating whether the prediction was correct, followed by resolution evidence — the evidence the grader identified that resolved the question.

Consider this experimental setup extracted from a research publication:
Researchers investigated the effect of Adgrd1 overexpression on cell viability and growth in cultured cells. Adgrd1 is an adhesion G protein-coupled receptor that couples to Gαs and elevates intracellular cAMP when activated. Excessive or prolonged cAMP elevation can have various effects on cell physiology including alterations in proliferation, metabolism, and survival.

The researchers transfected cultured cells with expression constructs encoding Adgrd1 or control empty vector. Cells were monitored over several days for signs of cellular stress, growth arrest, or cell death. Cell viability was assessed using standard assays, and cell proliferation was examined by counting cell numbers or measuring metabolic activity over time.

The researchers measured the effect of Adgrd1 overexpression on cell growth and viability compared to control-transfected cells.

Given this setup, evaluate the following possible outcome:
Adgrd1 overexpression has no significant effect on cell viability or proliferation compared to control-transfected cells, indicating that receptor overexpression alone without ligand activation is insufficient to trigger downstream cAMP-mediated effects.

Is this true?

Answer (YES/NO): NO